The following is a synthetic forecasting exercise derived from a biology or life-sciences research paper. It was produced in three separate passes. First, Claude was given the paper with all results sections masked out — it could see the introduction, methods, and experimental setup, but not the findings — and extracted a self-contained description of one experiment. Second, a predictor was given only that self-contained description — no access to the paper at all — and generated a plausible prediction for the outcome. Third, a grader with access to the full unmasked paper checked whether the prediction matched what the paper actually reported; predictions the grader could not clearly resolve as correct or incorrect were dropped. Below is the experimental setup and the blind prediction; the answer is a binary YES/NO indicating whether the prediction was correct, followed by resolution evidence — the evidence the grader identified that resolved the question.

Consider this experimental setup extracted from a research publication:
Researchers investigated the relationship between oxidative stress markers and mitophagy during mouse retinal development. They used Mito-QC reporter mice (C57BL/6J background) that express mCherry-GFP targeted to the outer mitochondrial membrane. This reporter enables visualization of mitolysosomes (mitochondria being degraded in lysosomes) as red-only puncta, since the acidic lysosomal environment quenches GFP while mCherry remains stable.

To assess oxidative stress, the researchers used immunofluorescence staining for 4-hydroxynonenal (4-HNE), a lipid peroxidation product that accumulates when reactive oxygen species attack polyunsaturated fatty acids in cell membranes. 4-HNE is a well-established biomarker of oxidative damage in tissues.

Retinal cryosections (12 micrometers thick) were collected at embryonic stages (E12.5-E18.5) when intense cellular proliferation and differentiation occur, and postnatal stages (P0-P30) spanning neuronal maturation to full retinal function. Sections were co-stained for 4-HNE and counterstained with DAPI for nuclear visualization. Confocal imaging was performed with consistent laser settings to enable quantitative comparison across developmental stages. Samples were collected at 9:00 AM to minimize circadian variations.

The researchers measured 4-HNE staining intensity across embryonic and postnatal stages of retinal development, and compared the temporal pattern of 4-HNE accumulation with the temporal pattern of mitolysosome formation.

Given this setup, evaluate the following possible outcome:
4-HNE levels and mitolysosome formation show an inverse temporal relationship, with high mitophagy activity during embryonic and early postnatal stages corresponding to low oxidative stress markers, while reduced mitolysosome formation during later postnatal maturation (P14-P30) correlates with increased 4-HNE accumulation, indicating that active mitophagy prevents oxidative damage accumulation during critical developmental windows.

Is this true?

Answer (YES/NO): NO